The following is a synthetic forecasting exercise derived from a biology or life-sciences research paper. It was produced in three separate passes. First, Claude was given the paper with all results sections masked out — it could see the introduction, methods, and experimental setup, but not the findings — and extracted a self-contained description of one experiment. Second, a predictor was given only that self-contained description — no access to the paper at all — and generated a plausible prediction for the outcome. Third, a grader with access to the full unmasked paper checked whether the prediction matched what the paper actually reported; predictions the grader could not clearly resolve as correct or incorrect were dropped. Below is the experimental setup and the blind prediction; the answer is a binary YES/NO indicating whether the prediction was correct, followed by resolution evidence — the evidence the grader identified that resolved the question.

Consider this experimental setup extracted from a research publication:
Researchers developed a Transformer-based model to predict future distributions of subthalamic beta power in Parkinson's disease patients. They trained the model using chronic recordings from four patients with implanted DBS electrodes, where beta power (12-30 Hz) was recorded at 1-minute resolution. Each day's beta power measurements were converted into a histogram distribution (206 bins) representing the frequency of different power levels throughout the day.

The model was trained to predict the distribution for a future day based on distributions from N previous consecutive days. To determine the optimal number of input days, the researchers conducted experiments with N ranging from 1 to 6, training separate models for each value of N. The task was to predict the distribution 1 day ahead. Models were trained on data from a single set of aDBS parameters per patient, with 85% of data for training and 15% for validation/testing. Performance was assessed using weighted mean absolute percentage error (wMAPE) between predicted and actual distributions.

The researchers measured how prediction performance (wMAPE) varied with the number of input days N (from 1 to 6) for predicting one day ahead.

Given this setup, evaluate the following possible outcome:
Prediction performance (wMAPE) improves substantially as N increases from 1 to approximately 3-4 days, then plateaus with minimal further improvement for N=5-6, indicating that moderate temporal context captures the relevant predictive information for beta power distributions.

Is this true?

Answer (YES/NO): NO